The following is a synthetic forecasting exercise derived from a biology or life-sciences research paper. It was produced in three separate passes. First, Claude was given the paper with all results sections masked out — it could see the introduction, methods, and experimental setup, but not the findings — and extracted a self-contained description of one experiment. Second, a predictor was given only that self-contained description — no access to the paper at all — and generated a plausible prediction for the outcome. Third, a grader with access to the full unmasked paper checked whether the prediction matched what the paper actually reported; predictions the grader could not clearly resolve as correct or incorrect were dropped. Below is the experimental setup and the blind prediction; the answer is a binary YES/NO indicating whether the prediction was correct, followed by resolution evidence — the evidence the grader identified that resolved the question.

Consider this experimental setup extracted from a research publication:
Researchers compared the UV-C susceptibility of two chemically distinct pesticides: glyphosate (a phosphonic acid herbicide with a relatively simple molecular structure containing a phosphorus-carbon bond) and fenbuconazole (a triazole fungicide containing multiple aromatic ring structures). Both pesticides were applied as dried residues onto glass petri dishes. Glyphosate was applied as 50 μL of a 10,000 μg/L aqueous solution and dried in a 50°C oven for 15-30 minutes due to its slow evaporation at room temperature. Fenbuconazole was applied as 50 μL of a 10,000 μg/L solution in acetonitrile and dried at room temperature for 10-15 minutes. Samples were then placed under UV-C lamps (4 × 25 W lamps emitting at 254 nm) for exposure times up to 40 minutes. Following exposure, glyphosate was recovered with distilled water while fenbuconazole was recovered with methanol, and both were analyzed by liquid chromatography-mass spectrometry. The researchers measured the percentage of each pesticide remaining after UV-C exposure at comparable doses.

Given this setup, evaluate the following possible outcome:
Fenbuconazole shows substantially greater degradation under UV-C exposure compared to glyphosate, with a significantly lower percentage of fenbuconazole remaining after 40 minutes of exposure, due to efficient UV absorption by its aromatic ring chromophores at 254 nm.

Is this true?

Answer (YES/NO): YES